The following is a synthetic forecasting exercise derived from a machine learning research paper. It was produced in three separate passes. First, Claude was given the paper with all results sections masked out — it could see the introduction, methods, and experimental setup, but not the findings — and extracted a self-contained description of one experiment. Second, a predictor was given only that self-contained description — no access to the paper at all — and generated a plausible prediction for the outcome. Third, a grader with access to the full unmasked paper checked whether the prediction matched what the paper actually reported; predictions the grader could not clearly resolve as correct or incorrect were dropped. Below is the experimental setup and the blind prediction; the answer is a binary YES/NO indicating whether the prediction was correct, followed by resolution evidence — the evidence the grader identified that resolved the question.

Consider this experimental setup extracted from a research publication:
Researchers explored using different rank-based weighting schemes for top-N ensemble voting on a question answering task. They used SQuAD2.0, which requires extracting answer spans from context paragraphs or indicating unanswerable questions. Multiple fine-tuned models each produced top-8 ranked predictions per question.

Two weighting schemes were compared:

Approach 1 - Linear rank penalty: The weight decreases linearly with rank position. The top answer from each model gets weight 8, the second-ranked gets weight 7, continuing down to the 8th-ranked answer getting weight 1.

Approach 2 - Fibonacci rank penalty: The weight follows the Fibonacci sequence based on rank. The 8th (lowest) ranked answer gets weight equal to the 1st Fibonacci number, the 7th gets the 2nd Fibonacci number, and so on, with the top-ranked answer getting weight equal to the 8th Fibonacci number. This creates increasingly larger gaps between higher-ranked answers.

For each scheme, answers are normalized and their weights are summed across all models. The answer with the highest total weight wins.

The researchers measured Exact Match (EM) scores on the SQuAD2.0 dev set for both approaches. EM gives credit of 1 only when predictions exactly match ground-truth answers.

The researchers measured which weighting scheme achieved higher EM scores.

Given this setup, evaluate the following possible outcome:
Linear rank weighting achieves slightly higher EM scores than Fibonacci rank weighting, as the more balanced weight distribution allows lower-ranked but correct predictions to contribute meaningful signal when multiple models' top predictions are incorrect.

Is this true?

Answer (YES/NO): NO